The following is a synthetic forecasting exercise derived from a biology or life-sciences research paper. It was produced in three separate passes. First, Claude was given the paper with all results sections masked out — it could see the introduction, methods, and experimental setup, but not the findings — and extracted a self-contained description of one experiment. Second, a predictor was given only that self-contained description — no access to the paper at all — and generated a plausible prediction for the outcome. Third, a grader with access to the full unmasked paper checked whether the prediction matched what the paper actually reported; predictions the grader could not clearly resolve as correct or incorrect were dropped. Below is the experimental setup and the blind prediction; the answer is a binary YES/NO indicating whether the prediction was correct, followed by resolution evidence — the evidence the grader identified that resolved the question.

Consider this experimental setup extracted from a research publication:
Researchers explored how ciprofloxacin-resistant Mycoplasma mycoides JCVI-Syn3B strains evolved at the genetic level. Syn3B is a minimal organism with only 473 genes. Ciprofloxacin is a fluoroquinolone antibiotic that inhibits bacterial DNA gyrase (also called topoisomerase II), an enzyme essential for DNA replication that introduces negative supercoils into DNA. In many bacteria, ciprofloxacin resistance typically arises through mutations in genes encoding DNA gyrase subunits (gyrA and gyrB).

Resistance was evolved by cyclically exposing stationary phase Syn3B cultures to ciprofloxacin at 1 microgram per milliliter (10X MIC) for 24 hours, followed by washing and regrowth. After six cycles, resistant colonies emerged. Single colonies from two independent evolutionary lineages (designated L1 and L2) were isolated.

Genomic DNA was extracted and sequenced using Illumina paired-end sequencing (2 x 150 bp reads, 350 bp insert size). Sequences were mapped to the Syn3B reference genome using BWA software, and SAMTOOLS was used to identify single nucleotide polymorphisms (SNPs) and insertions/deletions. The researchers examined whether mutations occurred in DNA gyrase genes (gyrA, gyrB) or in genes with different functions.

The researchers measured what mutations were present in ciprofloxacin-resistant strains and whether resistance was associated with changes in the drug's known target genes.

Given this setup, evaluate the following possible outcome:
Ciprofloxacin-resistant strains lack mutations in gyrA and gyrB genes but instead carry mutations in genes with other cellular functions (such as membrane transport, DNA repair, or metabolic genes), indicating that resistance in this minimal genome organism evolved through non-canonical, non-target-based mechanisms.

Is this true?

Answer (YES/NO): NO